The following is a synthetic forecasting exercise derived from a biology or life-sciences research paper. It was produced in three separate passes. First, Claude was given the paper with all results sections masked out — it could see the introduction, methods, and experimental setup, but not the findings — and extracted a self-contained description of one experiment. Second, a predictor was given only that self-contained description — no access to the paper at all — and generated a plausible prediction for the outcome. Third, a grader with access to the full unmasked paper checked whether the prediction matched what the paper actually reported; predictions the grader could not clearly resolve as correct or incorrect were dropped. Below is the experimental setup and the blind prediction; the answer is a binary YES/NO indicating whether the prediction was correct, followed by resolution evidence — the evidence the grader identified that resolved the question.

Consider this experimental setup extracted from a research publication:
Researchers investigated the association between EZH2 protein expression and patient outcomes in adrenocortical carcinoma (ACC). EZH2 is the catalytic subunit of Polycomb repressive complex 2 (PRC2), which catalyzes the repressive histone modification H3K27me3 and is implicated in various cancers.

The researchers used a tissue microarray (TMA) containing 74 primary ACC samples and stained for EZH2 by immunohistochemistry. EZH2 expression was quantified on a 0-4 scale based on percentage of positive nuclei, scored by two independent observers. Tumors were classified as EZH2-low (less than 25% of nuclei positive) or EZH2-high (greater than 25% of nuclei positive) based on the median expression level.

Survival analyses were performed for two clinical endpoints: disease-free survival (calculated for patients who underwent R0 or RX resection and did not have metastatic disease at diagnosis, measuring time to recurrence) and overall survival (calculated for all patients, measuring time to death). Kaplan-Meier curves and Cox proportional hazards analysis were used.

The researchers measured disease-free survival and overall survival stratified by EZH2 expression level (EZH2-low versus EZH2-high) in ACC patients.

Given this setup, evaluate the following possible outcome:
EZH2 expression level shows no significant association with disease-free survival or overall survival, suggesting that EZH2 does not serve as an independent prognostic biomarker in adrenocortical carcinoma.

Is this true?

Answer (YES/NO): NO